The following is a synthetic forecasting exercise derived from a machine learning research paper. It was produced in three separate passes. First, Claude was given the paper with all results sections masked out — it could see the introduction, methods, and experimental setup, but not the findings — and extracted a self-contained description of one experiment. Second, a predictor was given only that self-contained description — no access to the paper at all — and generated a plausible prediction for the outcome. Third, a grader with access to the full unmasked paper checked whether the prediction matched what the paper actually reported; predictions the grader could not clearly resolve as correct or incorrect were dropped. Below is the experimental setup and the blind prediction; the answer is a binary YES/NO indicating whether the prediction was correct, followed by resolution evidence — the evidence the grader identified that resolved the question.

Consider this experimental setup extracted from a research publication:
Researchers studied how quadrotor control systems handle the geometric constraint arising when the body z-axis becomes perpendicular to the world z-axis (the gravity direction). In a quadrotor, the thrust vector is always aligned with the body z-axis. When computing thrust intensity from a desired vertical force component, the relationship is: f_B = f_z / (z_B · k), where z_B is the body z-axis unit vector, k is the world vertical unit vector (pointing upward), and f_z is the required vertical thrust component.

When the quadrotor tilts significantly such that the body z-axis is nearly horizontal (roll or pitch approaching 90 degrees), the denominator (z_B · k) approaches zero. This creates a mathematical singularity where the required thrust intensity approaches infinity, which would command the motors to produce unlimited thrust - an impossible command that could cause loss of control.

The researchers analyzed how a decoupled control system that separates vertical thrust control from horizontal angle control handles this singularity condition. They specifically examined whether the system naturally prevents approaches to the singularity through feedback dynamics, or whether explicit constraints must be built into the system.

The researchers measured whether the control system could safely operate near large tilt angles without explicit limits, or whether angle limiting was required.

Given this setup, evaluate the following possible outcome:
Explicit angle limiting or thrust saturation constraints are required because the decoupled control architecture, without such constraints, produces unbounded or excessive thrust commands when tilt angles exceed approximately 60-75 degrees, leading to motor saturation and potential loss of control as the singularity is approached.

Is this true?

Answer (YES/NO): NO